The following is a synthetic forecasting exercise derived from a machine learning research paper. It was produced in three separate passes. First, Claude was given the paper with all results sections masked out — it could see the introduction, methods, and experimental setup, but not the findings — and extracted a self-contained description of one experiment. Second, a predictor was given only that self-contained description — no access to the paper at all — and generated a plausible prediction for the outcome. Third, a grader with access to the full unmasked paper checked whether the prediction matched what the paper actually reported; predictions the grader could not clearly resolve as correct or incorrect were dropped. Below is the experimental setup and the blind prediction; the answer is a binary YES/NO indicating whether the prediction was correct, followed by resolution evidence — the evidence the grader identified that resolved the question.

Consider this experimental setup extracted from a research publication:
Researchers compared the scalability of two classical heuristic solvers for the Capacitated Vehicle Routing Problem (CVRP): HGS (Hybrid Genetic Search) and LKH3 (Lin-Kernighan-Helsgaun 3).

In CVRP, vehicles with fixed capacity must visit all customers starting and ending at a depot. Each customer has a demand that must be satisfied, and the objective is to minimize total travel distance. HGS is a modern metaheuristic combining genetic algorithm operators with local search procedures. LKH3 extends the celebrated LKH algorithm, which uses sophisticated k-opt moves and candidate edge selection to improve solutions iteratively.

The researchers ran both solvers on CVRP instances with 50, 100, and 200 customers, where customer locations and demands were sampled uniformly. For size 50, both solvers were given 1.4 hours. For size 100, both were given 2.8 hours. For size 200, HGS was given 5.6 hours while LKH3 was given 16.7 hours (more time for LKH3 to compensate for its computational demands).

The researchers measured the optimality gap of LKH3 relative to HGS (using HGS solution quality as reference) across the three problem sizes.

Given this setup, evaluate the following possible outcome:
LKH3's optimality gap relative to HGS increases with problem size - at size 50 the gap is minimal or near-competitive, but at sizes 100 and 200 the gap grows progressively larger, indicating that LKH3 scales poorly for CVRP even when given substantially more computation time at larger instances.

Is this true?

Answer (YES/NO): YES